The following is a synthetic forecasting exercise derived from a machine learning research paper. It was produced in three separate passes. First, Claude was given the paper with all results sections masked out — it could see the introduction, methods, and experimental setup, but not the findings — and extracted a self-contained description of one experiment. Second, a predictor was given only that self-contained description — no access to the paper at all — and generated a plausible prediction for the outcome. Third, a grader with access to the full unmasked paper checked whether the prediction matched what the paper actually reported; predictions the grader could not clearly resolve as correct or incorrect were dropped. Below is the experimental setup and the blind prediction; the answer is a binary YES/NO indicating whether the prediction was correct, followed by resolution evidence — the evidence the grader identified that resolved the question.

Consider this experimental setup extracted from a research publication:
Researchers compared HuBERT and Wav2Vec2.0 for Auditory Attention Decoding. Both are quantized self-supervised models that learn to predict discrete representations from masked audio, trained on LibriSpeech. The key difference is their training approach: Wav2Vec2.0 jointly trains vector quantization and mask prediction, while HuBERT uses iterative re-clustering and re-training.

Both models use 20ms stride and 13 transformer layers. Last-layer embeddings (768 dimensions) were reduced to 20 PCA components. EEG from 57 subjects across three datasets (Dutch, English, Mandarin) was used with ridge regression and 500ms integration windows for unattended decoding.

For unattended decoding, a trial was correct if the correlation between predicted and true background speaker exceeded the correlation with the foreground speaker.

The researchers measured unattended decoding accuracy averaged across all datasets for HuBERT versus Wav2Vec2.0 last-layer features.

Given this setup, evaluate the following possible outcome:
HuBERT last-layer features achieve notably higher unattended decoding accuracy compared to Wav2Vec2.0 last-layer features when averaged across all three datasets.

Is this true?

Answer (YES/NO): NO